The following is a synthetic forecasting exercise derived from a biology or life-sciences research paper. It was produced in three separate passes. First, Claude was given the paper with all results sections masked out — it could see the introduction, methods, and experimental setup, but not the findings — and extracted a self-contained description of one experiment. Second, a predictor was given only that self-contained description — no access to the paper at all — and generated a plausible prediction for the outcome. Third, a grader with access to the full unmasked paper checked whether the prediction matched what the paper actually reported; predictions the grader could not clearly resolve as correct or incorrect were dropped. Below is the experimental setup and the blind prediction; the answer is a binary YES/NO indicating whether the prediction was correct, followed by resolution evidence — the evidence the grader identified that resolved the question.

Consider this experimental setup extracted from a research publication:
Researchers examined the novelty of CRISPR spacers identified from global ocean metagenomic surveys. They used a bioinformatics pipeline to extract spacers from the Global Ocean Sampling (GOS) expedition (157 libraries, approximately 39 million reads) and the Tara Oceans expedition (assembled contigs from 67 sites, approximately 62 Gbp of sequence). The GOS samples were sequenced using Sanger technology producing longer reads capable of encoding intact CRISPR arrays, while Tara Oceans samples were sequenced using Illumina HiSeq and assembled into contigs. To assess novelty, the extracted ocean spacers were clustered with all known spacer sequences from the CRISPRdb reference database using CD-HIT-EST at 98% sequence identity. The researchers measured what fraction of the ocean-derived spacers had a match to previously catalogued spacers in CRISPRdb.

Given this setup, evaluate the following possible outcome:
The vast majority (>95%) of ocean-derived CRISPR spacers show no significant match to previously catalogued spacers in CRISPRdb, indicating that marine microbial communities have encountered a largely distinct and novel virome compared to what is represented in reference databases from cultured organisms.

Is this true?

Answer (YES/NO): YES